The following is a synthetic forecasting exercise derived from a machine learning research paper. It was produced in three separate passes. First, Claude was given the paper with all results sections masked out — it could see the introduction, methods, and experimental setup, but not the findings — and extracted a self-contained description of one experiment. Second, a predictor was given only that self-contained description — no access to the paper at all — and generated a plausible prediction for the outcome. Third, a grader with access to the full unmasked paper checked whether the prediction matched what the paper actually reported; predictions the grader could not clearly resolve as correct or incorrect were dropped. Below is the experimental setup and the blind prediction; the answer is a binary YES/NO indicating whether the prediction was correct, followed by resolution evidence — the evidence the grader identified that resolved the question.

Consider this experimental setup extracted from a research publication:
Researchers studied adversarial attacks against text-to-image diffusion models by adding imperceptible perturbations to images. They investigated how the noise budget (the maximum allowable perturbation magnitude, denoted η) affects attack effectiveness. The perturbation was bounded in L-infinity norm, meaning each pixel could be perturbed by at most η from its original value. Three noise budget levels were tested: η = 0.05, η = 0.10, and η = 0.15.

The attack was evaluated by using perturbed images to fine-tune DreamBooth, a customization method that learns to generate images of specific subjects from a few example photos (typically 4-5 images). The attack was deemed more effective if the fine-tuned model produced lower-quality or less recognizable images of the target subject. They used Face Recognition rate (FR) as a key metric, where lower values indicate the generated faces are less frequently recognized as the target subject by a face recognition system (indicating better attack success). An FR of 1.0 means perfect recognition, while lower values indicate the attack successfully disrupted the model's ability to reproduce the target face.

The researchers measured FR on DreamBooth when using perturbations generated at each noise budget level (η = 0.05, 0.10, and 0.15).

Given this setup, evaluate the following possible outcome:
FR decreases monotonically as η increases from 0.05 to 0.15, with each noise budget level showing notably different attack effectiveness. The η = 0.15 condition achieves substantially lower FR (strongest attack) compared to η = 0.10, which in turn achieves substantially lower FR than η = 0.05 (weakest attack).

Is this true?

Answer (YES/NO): YES